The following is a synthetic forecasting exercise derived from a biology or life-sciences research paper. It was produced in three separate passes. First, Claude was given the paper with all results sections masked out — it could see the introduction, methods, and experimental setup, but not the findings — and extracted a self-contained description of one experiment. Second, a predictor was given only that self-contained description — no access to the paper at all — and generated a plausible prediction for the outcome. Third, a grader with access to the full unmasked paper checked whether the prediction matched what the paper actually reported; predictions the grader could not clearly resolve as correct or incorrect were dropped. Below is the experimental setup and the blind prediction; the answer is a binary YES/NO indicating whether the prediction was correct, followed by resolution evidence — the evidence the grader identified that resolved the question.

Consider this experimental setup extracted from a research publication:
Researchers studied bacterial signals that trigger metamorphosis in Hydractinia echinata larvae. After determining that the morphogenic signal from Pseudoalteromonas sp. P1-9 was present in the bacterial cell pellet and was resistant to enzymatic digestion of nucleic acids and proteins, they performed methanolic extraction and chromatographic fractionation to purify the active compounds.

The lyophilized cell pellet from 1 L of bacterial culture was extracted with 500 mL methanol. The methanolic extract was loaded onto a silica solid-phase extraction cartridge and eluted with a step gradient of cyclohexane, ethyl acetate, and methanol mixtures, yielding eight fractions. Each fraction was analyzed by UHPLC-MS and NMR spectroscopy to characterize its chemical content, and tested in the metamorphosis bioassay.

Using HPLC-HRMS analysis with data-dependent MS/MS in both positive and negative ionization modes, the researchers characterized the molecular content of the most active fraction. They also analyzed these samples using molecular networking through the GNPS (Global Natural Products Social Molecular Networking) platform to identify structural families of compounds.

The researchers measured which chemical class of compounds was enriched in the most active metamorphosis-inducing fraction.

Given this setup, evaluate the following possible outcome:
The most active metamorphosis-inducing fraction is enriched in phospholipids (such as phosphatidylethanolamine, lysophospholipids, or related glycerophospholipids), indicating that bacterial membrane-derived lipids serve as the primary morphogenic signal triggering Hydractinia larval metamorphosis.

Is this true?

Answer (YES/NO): YES